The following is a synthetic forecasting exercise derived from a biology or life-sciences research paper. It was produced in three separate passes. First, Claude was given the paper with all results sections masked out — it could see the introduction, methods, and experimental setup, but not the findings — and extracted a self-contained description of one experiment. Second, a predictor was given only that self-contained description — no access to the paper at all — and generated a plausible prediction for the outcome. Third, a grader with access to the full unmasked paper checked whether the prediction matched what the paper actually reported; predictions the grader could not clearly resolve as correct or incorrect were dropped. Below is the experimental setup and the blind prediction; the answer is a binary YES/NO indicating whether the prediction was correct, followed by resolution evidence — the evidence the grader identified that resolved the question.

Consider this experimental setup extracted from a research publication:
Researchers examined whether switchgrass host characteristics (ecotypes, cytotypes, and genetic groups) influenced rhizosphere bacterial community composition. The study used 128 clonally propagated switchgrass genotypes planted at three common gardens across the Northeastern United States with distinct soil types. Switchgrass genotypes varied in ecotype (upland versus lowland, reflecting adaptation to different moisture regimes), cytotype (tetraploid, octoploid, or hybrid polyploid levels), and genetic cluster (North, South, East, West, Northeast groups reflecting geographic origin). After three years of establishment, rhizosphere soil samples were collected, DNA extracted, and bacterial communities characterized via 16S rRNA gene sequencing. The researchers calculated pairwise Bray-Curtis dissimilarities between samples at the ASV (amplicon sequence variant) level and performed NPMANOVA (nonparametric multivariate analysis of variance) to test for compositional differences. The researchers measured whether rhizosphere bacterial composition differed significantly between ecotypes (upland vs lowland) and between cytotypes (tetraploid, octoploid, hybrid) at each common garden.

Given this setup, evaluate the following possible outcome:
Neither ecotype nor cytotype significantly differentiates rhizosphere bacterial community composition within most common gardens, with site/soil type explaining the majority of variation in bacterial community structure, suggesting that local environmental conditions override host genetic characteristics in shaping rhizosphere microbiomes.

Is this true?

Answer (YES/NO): NO